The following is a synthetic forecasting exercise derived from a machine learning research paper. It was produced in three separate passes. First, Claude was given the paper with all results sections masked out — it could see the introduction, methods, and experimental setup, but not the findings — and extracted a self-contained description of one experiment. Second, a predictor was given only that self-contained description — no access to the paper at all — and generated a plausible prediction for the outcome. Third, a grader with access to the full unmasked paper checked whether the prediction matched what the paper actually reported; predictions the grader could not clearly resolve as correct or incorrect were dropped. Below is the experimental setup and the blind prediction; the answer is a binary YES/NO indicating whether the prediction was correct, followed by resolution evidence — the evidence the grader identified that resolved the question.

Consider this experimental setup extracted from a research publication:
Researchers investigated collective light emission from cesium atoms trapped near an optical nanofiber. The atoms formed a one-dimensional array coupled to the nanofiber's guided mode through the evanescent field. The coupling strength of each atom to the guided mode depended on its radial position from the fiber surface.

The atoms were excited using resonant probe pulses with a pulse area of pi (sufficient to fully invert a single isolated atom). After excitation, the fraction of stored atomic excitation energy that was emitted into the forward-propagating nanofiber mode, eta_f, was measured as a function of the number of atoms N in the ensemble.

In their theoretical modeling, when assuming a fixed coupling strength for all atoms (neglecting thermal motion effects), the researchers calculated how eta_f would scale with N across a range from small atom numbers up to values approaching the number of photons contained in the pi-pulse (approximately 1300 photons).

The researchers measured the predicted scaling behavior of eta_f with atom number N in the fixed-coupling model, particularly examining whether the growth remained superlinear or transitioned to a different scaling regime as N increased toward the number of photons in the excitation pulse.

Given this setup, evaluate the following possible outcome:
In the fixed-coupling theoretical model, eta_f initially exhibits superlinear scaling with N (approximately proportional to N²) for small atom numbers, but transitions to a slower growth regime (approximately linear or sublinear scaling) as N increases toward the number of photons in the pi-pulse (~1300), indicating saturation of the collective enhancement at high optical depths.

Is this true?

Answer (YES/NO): YES